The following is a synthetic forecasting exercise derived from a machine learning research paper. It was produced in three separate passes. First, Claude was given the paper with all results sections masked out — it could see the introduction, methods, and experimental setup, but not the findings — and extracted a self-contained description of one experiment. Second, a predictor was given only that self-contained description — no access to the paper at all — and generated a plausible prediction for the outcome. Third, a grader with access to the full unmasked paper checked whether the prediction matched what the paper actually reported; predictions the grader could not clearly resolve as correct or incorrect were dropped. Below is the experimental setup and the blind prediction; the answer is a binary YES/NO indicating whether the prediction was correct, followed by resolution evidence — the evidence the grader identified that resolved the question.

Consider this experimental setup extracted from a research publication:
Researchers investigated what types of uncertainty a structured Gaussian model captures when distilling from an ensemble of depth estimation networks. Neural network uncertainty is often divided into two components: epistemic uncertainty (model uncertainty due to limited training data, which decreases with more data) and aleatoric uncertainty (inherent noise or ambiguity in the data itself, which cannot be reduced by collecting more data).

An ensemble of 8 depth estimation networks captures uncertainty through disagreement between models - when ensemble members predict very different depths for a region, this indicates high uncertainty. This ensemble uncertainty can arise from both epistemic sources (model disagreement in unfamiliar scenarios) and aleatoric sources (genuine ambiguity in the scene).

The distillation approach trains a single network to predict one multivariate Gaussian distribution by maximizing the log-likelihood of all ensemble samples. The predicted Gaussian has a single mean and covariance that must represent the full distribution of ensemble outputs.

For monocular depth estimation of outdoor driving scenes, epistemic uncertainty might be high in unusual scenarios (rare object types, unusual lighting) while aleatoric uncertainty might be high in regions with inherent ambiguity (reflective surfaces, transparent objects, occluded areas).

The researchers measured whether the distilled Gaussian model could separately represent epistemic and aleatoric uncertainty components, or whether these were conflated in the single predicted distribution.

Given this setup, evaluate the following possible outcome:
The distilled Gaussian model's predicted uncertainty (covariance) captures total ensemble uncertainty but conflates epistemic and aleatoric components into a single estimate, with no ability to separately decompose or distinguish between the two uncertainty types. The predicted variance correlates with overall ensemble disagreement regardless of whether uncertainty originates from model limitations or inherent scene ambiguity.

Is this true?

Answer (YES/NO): YES